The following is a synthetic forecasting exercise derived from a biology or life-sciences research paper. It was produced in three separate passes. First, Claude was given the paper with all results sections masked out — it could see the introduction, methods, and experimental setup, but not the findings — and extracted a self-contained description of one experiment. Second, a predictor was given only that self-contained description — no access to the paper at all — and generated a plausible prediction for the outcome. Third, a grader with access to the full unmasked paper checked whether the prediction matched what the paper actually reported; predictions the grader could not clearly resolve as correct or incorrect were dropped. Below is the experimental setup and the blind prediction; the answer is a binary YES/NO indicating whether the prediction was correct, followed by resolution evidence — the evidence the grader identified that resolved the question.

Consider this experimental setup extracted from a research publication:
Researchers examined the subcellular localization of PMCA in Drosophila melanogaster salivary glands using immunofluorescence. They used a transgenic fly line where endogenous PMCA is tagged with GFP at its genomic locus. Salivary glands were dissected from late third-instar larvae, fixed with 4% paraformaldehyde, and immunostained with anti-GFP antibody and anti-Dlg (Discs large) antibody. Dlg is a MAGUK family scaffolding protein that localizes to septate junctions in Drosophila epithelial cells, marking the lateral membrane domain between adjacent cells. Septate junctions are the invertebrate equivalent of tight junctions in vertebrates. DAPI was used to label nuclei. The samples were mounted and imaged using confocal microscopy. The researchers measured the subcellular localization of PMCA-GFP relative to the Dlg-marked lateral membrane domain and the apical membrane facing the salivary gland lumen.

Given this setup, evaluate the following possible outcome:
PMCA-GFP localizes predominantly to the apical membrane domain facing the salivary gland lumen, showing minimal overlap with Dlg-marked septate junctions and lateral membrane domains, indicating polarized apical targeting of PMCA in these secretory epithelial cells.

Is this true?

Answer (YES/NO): NO